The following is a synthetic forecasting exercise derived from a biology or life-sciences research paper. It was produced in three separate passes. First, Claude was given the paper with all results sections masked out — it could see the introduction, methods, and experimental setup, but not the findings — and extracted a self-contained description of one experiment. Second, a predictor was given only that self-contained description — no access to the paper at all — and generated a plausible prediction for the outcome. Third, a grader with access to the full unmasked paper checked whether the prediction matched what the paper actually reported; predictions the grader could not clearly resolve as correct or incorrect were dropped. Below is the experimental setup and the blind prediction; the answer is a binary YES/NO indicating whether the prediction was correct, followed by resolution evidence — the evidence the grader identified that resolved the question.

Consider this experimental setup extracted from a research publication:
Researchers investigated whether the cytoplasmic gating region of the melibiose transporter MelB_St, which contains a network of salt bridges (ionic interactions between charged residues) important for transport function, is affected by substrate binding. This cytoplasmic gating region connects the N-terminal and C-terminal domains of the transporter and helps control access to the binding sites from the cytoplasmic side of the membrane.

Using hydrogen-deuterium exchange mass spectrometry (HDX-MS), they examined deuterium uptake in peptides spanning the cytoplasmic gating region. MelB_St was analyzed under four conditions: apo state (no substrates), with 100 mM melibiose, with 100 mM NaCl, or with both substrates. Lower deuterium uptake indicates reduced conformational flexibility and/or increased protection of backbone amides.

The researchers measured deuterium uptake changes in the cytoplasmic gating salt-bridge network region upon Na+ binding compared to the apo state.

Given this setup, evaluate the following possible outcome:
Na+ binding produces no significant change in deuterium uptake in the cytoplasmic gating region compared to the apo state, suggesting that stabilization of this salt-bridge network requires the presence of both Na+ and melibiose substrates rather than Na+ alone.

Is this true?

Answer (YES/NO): NO